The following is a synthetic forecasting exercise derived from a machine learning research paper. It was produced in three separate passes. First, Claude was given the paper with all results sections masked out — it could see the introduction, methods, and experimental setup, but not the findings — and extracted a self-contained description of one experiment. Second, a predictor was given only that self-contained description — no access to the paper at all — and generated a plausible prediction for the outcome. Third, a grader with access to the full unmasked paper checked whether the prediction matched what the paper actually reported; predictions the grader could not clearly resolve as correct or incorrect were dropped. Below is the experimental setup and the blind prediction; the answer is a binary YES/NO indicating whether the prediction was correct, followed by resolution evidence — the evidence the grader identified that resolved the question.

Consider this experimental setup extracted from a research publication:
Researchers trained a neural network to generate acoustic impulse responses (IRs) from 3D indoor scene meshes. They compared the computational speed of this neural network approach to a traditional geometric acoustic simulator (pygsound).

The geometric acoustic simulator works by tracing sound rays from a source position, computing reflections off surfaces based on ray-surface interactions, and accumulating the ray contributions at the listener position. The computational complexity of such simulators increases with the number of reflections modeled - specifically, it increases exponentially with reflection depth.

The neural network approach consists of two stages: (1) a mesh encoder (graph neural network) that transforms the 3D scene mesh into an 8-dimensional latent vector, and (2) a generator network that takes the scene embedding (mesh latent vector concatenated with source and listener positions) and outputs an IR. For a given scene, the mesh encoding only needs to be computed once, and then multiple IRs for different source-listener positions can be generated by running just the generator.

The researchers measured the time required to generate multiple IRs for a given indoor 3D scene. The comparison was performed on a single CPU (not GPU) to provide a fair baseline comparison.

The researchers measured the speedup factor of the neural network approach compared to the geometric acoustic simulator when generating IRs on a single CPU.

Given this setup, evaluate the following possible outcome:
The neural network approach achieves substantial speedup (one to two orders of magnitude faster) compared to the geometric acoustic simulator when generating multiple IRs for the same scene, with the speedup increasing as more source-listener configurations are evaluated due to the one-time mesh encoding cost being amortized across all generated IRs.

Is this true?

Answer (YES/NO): NO